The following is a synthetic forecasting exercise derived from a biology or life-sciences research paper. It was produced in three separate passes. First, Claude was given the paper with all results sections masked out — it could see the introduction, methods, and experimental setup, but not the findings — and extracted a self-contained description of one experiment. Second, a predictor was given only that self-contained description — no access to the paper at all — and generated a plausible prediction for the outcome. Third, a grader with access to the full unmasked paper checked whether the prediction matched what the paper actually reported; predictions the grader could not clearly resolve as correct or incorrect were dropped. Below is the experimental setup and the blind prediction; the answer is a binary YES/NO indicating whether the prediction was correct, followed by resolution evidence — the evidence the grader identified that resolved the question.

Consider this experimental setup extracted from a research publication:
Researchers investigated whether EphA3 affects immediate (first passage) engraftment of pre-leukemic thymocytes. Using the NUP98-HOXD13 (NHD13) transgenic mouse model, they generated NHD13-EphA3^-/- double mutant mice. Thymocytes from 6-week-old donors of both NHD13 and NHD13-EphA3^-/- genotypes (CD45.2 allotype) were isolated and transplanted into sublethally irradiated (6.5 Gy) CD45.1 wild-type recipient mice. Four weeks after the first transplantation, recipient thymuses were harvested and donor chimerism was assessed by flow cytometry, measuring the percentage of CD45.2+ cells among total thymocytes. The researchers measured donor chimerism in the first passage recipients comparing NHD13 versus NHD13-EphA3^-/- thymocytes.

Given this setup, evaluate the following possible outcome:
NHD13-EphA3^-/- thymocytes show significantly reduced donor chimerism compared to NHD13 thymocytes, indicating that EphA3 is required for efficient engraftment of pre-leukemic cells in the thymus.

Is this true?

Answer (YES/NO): NO